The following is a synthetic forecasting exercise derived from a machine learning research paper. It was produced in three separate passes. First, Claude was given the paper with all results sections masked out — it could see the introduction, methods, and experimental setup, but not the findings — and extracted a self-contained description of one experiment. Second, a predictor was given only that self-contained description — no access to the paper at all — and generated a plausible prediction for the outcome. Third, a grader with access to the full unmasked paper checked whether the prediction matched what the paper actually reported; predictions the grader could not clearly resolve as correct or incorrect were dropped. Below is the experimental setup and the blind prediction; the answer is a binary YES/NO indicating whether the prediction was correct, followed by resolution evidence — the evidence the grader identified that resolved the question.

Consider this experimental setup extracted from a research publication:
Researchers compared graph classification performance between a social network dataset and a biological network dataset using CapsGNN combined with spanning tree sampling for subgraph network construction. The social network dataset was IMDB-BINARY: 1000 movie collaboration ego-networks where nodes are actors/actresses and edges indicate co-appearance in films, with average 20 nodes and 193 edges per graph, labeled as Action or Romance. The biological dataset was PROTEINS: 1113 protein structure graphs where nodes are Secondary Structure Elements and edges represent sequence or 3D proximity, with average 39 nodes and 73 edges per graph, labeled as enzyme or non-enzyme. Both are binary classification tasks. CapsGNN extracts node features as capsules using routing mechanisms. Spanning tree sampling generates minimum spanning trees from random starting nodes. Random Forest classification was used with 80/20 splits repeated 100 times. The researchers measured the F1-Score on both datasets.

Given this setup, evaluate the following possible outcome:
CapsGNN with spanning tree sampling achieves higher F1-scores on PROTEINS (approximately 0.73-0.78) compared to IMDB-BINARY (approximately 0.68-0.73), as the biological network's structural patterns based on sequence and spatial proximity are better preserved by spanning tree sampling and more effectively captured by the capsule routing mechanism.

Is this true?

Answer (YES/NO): NO